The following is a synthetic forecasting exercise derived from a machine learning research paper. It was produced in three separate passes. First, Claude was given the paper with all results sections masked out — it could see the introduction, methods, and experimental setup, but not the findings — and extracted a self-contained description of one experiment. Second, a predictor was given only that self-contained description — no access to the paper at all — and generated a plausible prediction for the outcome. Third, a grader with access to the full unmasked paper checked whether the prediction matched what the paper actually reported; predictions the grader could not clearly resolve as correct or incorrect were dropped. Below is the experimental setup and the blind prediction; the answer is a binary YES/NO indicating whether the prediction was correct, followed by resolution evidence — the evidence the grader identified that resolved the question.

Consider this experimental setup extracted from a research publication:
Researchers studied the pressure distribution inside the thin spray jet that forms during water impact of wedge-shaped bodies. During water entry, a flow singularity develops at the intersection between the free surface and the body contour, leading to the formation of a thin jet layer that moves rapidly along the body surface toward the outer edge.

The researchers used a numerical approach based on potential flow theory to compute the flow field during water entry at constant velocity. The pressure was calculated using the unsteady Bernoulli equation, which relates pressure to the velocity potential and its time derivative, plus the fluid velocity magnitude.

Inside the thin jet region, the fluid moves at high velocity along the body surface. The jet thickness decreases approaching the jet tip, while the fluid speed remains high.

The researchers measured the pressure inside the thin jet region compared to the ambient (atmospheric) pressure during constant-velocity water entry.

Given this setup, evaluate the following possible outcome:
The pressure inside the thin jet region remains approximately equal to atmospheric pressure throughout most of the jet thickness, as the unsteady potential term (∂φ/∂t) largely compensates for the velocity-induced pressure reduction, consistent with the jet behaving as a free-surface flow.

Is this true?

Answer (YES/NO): YES